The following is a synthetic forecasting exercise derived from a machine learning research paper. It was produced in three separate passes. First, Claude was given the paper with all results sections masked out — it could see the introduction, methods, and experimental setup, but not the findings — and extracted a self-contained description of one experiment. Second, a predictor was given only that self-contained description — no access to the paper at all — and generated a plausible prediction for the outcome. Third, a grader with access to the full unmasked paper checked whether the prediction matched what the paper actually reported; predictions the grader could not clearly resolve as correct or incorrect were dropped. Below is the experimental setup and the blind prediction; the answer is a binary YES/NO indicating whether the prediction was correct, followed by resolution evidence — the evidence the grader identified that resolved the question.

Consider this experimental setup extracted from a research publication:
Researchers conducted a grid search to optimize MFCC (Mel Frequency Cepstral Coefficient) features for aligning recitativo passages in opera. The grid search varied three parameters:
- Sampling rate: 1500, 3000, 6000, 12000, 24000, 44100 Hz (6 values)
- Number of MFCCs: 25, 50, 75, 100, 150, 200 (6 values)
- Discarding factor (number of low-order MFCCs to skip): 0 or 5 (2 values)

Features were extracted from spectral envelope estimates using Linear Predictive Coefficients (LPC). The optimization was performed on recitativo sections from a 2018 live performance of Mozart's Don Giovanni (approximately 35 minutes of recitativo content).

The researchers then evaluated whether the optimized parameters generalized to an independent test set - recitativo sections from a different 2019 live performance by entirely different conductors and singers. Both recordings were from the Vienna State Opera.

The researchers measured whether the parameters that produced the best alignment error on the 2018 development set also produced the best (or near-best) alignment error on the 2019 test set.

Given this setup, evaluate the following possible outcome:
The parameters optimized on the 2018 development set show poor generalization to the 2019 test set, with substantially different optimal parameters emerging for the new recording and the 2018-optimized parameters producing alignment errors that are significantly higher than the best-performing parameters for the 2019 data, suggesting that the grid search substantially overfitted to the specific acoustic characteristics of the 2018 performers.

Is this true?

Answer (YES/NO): NO